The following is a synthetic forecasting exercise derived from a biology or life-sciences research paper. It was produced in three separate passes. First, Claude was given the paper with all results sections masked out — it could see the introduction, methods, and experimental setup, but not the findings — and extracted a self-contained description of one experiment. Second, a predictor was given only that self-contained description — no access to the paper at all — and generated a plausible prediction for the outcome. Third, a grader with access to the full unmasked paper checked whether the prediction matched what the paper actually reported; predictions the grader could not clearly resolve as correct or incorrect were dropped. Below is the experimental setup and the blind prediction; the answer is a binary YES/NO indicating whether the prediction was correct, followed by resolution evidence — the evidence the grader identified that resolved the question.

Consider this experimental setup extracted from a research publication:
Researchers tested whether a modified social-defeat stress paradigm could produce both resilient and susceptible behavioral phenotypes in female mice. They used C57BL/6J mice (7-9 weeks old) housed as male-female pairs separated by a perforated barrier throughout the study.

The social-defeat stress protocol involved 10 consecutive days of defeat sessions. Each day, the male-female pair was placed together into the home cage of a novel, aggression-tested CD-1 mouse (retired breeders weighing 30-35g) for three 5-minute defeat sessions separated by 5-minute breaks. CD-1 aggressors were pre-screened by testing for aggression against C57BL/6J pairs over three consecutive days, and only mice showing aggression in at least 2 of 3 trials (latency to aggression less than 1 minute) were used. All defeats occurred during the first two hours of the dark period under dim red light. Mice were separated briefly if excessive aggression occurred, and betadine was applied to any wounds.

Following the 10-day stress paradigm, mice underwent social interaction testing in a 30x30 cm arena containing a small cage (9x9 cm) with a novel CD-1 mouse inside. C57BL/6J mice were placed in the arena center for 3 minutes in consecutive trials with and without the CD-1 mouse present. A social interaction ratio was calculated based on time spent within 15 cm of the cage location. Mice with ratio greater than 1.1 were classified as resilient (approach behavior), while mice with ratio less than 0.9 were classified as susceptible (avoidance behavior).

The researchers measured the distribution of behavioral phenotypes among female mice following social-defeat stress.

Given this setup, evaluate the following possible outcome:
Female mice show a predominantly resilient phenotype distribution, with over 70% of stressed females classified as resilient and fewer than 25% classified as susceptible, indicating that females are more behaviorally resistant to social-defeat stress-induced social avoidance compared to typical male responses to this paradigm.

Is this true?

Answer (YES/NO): NO